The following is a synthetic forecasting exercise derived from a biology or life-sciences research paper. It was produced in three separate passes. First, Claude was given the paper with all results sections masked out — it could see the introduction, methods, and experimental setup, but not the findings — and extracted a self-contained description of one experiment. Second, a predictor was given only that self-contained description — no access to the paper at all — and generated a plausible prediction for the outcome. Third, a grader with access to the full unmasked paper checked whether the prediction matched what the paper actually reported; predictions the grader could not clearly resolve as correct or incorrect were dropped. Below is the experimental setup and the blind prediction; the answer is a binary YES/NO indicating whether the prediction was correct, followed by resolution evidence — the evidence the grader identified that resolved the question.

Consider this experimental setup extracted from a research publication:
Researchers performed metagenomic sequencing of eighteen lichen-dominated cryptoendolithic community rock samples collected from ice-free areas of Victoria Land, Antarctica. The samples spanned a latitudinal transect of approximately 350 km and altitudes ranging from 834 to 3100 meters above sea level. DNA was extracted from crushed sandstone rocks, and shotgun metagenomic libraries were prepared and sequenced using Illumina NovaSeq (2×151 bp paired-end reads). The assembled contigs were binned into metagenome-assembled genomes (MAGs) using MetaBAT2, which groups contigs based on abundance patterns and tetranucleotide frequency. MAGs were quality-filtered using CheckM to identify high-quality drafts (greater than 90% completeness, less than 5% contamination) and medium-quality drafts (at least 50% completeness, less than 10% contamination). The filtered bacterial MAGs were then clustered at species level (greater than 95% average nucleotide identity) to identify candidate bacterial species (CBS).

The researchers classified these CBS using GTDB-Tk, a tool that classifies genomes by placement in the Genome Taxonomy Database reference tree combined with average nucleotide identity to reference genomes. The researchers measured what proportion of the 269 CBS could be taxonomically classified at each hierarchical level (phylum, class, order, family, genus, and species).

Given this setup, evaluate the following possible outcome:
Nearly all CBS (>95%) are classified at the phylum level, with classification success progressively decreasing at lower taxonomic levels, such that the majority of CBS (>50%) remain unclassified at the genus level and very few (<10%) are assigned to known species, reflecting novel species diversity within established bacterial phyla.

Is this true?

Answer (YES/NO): NO